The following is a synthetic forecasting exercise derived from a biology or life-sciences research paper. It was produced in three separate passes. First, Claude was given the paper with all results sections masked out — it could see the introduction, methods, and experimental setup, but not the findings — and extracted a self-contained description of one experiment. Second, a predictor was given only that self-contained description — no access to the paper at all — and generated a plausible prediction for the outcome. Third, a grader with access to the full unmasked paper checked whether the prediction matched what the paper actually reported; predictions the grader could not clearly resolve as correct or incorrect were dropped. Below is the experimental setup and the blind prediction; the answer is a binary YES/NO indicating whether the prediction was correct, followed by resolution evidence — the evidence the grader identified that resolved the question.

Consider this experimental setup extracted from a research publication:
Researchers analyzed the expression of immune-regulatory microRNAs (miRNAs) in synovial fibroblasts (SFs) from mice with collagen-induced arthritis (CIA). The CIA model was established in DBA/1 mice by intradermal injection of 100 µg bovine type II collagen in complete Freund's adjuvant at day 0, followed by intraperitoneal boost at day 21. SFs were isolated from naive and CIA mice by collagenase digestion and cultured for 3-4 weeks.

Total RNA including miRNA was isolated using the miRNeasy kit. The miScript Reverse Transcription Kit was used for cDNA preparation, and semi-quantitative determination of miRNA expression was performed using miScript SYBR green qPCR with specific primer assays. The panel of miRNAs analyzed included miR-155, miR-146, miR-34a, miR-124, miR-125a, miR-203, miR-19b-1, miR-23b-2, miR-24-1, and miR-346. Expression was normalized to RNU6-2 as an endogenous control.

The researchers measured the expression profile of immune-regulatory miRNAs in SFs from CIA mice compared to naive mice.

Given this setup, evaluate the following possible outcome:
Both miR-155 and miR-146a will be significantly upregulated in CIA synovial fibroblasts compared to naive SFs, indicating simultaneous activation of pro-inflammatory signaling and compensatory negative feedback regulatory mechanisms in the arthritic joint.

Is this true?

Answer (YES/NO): YES